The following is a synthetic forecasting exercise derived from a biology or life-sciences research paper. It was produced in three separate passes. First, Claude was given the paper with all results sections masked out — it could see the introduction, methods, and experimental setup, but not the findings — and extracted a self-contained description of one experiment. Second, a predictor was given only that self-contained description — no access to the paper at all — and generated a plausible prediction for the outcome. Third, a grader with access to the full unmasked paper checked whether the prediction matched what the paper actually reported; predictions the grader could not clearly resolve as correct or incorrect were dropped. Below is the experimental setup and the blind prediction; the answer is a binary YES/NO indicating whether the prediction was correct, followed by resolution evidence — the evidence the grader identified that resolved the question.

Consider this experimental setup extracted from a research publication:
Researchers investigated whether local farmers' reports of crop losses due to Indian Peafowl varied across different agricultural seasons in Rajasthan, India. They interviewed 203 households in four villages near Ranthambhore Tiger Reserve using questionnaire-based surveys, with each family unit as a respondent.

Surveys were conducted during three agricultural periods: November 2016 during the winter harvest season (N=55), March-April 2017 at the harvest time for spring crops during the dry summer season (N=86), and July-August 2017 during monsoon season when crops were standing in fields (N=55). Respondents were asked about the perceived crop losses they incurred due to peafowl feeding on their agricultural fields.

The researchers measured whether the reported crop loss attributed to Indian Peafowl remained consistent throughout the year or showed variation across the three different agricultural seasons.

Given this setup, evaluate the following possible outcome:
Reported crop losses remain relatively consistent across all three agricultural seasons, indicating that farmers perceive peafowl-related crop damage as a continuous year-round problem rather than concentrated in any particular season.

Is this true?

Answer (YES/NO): NO